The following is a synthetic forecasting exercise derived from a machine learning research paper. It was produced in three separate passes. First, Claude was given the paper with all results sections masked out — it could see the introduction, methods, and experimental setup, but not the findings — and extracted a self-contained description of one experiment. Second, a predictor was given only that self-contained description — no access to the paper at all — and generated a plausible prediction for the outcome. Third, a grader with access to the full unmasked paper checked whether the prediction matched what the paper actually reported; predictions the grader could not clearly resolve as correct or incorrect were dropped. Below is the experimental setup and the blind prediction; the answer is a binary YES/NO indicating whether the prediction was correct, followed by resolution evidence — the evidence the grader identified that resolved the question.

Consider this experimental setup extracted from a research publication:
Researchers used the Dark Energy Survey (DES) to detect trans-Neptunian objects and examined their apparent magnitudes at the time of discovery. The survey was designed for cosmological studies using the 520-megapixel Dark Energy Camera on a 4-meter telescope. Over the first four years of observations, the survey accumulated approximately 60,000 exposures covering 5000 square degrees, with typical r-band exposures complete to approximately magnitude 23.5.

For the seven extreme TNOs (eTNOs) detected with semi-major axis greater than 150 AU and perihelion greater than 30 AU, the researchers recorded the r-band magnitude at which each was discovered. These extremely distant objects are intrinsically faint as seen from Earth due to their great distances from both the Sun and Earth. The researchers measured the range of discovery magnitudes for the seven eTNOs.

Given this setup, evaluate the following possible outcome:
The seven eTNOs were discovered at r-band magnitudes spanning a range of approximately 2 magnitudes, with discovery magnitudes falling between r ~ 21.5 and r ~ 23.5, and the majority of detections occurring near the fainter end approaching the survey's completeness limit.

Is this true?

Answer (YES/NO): NO